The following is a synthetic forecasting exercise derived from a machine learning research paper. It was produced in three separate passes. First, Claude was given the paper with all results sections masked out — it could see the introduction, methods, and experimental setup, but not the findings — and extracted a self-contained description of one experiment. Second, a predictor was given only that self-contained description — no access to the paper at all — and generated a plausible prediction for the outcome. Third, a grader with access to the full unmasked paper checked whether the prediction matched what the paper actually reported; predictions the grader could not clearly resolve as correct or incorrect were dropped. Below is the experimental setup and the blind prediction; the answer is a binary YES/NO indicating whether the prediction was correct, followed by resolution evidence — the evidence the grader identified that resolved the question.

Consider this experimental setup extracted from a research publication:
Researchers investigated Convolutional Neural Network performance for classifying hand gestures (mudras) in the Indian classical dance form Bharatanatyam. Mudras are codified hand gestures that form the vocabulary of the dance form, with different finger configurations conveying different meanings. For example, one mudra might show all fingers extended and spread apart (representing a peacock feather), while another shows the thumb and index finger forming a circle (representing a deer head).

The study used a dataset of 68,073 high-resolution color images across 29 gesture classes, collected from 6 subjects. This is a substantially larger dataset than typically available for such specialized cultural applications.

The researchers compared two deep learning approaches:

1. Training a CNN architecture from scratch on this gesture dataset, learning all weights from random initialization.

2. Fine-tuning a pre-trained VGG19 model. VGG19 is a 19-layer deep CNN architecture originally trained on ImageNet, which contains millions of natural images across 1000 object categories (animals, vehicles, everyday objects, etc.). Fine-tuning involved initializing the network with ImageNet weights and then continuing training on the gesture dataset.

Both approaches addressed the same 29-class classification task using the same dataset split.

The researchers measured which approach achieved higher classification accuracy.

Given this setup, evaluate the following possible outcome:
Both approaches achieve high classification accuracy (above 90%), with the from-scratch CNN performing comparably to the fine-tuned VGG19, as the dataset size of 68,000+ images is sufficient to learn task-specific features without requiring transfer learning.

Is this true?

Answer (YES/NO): YES